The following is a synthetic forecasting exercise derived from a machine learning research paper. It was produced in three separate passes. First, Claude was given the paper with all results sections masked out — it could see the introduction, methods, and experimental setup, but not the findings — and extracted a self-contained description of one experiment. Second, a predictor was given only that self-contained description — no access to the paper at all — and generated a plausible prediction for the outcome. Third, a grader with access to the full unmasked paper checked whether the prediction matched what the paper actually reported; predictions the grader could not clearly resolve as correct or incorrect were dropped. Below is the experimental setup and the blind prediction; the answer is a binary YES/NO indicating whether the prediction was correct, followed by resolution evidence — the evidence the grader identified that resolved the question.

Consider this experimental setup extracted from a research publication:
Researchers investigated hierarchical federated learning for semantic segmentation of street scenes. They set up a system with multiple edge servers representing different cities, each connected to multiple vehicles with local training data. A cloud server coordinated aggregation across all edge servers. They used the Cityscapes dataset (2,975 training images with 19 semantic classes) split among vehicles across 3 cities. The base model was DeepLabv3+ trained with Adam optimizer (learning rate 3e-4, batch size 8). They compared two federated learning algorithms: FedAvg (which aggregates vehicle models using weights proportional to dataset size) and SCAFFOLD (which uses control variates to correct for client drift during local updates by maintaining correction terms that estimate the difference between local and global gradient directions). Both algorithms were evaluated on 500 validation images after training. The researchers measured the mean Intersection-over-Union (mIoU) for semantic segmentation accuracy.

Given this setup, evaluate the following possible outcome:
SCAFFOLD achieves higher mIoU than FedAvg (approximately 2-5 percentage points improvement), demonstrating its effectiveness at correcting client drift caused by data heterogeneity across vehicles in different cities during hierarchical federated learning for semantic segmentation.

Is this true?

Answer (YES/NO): NO